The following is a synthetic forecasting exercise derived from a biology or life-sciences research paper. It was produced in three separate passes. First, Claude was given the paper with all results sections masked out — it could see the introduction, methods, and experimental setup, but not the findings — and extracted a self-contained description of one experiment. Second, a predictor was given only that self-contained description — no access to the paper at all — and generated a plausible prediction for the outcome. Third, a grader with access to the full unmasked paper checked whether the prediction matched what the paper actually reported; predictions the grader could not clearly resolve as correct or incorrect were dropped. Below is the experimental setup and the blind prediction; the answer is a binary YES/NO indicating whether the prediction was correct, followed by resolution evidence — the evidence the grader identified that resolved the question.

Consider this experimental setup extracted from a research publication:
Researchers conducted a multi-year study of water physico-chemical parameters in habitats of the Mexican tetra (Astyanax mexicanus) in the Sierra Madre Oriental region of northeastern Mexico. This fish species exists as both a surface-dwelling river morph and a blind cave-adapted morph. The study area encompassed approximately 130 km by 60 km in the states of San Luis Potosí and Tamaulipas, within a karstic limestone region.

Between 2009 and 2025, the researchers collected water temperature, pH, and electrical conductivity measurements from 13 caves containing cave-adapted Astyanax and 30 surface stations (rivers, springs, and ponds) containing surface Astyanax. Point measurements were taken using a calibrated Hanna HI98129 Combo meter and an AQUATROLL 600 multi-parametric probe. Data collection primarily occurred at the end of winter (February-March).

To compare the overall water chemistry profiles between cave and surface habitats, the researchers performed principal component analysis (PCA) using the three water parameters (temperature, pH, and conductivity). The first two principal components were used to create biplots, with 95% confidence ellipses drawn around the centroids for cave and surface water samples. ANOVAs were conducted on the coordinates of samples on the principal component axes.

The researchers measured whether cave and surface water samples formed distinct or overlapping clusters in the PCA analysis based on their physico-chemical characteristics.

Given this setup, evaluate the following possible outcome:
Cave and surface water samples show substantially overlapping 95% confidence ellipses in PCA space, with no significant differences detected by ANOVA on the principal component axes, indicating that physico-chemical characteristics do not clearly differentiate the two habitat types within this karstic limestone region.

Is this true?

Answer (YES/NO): NO